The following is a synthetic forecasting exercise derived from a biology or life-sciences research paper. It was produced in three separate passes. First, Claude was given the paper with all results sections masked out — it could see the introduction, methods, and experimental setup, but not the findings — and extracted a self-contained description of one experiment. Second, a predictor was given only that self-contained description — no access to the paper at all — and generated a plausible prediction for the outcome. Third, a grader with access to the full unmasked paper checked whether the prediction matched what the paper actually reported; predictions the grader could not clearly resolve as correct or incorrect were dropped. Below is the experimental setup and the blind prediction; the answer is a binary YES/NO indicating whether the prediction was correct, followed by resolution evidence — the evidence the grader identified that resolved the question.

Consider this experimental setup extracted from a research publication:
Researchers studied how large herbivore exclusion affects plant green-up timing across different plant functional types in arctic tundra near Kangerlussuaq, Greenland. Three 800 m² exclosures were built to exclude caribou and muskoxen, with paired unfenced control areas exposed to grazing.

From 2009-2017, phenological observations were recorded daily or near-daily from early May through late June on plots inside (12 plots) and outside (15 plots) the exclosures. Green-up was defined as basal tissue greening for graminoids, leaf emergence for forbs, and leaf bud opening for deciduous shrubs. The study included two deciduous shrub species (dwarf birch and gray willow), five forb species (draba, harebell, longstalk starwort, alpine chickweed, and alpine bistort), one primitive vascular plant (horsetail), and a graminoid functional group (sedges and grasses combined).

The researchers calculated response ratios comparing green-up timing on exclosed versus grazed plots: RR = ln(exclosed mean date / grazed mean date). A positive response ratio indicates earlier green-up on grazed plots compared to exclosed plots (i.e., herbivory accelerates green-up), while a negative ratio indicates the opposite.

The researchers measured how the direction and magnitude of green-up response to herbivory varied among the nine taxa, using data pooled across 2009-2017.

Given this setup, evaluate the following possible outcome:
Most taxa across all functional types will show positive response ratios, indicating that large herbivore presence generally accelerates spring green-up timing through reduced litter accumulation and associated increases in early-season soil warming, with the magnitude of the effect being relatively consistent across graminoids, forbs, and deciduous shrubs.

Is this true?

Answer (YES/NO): NO